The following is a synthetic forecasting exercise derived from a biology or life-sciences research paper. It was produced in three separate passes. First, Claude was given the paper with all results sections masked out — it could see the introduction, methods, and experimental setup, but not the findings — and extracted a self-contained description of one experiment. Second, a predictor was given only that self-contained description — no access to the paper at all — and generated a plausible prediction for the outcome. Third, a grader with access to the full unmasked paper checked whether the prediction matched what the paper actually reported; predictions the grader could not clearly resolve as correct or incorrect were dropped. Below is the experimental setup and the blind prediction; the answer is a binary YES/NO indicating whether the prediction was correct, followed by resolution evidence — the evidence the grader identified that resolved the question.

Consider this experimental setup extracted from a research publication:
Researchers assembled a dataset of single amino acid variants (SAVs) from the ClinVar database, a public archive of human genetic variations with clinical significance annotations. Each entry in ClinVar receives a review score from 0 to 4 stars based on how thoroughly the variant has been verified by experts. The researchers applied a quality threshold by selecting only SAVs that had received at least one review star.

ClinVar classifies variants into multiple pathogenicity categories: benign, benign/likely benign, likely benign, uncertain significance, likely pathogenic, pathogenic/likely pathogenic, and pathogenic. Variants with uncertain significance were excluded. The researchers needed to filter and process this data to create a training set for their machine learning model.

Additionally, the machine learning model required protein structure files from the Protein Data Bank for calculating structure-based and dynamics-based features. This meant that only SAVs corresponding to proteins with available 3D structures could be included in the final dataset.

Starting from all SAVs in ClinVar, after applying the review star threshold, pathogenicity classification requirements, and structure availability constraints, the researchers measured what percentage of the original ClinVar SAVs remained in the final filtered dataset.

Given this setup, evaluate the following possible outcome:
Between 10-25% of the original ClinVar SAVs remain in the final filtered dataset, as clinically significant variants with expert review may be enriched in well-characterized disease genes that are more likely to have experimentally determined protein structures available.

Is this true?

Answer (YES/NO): NO